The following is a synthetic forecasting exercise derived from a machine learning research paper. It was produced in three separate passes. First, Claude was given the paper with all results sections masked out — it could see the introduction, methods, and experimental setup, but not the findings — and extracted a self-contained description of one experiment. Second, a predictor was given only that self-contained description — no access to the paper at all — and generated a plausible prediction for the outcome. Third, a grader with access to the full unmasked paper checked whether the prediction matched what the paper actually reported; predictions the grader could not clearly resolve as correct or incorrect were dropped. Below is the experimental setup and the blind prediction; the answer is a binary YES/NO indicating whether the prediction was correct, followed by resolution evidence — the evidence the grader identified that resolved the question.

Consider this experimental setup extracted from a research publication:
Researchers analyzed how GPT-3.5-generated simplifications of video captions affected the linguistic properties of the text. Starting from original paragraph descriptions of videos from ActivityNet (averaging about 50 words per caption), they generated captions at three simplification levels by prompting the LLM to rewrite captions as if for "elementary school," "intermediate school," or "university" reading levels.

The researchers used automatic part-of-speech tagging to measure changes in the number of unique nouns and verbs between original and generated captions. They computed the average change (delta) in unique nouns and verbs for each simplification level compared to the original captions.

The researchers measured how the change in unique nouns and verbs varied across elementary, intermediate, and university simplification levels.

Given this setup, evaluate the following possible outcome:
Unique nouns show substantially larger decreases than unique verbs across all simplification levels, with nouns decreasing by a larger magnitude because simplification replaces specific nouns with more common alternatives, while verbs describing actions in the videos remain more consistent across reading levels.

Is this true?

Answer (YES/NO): NO